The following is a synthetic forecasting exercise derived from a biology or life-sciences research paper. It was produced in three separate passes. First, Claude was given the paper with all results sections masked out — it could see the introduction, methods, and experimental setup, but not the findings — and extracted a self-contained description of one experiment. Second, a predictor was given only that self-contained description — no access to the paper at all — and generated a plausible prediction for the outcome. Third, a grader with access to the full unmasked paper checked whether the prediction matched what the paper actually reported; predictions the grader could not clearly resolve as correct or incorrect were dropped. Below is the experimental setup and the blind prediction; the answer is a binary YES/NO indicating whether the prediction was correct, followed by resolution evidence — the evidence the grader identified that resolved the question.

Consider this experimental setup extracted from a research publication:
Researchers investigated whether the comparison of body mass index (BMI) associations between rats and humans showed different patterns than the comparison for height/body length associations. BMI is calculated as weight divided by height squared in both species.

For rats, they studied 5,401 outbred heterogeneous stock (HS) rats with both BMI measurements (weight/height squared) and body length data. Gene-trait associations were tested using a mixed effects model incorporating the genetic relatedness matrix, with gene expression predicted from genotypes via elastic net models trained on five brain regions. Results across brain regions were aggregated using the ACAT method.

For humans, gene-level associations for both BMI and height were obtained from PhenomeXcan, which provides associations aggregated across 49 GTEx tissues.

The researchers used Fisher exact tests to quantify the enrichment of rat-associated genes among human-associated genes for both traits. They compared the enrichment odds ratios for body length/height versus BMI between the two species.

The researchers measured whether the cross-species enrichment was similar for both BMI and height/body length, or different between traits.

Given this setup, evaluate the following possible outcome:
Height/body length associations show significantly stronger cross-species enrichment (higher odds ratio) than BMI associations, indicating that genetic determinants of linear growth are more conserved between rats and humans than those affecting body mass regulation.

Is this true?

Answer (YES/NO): NO